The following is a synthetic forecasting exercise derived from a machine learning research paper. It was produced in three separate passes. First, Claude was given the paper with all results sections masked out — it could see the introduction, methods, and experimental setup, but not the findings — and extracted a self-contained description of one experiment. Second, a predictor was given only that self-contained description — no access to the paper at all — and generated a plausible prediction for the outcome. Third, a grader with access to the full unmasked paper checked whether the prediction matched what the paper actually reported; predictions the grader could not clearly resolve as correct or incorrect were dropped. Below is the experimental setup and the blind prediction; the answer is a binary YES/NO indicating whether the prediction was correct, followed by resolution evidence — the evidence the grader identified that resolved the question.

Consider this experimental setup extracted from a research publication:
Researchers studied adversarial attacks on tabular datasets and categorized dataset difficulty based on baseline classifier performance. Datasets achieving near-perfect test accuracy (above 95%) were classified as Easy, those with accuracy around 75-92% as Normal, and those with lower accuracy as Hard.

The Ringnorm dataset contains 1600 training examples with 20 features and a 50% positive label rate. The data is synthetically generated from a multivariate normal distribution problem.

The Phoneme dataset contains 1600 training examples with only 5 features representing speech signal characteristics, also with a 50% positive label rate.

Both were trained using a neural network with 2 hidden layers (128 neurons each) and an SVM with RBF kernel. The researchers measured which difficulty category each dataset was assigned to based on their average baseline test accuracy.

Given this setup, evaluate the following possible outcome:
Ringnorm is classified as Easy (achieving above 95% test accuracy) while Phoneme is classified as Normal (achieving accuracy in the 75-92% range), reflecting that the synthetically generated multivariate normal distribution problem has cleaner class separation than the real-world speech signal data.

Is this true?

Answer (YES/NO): YES